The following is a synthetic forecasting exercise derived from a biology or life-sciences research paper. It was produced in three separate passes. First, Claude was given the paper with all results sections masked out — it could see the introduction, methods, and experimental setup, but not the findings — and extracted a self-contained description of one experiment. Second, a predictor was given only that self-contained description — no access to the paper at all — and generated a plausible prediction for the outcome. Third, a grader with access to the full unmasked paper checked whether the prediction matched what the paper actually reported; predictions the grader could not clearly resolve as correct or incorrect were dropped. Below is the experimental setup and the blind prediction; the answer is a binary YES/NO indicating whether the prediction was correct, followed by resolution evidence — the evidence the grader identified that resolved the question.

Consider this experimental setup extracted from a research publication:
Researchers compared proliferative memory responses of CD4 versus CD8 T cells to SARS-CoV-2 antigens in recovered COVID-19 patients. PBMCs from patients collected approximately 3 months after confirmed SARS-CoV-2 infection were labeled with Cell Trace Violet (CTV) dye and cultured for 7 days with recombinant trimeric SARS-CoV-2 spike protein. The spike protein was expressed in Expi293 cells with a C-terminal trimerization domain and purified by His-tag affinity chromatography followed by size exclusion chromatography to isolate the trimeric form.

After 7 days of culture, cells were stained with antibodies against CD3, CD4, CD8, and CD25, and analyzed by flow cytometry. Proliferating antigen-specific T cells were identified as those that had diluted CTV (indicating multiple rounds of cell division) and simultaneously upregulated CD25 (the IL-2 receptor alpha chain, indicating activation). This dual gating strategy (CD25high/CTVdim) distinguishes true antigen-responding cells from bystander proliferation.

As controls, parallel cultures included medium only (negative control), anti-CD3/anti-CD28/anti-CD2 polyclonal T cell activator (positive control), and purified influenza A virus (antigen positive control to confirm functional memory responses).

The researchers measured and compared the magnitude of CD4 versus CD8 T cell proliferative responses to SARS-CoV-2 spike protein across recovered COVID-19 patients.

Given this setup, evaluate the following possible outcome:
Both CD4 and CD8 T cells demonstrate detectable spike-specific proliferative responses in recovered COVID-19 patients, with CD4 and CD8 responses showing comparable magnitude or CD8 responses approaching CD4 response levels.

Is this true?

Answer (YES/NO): NO